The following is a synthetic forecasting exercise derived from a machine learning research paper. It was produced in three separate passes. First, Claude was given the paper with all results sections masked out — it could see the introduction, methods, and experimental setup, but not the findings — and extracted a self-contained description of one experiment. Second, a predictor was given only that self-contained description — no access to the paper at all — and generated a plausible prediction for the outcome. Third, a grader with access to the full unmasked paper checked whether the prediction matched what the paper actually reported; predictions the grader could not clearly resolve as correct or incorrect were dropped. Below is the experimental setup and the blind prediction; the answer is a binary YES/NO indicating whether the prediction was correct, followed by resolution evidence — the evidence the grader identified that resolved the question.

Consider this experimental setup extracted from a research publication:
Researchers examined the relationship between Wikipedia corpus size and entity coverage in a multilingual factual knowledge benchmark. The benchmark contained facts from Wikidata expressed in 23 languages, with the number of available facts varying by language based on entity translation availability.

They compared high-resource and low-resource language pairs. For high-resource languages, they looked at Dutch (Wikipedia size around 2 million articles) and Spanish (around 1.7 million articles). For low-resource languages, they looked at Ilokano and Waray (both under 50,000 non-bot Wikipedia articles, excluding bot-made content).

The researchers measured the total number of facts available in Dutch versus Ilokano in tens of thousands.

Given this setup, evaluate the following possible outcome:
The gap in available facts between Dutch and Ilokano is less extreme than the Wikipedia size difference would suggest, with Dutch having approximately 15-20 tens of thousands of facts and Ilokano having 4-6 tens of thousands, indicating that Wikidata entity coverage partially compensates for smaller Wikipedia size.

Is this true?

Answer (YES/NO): NO